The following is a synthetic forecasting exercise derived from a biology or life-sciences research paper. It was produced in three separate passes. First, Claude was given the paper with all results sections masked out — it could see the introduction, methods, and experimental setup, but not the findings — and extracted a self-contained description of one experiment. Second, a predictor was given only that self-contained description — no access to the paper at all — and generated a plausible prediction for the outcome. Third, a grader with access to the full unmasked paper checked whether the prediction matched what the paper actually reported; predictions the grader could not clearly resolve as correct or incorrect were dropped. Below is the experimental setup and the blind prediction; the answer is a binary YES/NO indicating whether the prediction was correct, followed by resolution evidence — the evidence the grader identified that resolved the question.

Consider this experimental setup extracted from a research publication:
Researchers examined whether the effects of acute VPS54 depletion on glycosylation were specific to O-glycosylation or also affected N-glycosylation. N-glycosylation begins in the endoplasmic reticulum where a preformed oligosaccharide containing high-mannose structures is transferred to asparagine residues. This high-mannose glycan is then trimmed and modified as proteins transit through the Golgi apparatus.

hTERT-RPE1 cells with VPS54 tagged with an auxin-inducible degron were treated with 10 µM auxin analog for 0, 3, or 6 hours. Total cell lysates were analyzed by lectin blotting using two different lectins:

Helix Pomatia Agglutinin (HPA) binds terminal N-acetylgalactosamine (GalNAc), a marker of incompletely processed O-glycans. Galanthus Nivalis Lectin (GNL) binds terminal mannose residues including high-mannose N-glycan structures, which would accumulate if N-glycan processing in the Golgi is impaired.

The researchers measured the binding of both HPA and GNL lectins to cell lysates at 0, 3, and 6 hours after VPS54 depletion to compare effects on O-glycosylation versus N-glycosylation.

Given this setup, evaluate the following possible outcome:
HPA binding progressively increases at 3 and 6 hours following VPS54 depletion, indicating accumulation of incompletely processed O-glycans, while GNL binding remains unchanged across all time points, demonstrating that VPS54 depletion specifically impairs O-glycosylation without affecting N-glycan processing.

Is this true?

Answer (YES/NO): NO